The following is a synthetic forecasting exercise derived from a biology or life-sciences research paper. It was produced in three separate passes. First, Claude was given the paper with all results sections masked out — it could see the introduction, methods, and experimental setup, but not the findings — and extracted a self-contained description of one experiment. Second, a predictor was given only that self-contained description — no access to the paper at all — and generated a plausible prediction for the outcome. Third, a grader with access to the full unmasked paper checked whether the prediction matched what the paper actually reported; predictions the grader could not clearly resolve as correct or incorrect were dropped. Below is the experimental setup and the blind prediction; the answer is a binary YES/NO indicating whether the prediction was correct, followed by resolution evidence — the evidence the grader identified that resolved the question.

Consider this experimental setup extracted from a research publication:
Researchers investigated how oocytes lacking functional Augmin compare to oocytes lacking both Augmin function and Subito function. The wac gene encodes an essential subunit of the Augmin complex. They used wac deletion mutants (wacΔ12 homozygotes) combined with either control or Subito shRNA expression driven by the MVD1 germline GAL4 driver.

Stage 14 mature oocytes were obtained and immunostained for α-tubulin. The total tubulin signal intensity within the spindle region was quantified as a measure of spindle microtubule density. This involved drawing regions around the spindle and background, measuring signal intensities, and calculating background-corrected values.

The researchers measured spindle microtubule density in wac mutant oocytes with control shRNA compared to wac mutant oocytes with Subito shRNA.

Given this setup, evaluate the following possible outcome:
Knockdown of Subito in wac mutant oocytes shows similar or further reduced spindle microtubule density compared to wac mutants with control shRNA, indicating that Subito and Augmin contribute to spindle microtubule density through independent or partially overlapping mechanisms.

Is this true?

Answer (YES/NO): YES